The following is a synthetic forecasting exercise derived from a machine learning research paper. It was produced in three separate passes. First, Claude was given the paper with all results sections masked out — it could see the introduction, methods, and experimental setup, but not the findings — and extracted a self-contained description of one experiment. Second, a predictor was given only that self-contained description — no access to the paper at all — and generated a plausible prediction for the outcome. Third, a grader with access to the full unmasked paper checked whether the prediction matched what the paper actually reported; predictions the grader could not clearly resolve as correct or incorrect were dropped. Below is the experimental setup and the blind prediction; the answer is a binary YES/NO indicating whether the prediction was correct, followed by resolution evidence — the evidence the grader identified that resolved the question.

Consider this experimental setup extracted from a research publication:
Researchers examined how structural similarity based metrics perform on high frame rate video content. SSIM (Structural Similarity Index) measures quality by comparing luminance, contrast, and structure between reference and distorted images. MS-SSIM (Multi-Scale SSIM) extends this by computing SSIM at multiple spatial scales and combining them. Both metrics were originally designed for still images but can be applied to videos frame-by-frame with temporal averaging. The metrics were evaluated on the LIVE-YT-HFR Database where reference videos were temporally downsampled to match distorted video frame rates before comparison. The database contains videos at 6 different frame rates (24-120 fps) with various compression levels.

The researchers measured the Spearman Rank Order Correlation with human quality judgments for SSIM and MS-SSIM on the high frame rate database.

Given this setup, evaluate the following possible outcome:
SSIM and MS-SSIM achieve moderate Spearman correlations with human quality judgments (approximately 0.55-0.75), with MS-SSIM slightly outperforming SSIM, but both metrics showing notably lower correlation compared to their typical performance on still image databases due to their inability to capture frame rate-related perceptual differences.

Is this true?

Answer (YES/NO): YES